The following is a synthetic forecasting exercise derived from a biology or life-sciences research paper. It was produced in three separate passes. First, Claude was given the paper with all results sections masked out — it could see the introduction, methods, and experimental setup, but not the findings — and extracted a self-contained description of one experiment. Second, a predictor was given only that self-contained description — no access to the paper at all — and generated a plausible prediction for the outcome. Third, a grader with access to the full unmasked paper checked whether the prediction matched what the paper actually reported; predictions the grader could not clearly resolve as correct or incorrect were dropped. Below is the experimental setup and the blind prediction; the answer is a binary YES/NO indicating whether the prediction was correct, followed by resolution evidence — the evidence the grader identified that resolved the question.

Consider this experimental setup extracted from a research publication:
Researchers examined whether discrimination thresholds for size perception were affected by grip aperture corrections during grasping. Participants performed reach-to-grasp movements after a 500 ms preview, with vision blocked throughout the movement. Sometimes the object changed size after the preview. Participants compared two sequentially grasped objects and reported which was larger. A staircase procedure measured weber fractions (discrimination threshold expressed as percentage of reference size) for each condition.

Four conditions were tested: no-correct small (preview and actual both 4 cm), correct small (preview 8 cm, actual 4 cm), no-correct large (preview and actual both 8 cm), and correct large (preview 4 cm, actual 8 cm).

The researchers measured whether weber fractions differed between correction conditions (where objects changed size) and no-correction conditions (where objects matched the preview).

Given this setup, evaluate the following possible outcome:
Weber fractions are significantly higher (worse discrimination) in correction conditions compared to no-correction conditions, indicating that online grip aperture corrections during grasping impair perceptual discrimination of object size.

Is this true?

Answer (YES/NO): NO